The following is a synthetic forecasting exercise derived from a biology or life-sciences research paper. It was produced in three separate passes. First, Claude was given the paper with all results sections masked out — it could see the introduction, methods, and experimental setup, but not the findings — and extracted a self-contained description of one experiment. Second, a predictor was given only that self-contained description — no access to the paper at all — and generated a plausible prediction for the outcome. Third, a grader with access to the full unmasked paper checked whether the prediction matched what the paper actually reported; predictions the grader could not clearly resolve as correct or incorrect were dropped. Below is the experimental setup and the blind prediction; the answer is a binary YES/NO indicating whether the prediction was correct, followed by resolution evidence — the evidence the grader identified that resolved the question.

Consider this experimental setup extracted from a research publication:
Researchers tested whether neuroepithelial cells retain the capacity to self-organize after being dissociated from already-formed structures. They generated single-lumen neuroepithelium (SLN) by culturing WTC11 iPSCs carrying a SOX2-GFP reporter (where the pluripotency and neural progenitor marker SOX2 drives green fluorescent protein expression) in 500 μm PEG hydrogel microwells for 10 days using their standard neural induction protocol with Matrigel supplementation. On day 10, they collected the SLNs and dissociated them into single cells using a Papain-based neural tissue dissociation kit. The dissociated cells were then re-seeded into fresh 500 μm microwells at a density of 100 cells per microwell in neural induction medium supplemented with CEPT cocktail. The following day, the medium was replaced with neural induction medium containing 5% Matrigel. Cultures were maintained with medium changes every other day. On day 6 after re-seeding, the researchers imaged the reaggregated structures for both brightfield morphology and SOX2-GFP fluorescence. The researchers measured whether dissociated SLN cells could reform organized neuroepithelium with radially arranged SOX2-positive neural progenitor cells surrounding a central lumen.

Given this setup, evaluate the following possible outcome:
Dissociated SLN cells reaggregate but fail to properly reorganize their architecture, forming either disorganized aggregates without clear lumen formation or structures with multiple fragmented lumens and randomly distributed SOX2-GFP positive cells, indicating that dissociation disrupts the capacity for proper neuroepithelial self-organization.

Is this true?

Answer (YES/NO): NO